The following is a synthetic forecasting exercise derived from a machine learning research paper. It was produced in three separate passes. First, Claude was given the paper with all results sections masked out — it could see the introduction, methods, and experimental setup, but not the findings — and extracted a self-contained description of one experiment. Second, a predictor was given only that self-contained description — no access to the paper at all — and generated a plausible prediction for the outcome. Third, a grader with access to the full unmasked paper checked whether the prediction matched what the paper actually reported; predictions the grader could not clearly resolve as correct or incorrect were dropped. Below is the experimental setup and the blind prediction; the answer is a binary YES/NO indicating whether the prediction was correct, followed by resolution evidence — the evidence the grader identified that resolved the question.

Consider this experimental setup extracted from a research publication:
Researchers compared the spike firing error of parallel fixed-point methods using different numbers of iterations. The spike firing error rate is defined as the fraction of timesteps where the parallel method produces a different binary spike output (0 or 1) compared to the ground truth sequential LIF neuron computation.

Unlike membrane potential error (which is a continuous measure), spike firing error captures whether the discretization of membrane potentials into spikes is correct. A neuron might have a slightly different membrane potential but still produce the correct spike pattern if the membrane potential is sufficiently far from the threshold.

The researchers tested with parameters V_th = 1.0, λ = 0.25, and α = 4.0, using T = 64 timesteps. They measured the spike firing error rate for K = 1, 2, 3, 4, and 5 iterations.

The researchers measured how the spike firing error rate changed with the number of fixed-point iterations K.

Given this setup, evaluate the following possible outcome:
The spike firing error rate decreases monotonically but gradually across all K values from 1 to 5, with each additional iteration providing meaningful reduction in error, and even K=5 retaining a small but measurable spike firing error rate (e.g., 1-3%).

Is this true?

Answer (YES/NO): NO